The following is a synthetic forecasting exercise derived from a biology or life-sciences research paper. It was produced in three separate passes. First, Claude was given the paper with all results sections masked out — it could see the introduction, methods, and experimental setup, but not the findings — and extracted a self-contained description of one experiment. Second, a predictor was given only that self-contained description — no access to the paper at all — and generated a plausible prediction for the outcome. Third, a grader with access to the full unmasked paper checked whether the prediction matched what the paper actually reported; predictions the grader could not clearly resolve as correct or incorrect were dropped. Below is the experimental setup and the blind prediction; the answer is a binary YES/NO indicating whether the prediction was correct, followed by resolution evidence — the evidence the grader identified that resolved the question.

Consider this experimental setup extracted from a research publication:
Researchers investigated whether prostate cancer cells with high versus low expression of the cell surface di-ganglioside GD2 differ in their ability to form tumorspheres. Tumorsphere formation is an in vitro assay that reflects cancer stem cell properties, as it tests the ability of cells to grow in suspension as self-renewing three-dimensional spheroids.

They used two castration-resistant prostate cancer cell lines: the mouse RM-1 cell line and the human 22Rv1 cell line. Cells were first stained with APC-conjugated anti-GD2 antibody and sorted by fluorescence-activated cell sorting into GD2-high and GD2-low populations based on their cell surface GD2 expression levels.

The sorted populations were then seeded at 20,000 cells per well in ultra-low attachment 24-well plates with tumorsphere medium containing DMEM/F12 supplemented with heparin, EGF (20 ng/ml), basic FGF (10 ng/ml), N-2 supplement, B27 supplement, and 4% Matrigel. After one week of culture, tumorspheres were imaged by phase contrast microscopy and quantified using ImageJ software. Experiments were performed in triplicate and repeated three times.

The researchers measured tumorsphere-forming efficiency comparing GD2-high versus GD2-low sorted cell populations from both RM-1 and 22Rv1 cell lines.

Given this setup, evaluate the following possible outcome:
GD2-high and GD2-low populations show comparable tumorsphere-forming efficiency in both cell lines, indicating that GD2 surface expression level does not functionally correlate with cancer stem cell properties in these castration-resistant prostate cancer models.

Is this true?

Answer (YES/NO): NO